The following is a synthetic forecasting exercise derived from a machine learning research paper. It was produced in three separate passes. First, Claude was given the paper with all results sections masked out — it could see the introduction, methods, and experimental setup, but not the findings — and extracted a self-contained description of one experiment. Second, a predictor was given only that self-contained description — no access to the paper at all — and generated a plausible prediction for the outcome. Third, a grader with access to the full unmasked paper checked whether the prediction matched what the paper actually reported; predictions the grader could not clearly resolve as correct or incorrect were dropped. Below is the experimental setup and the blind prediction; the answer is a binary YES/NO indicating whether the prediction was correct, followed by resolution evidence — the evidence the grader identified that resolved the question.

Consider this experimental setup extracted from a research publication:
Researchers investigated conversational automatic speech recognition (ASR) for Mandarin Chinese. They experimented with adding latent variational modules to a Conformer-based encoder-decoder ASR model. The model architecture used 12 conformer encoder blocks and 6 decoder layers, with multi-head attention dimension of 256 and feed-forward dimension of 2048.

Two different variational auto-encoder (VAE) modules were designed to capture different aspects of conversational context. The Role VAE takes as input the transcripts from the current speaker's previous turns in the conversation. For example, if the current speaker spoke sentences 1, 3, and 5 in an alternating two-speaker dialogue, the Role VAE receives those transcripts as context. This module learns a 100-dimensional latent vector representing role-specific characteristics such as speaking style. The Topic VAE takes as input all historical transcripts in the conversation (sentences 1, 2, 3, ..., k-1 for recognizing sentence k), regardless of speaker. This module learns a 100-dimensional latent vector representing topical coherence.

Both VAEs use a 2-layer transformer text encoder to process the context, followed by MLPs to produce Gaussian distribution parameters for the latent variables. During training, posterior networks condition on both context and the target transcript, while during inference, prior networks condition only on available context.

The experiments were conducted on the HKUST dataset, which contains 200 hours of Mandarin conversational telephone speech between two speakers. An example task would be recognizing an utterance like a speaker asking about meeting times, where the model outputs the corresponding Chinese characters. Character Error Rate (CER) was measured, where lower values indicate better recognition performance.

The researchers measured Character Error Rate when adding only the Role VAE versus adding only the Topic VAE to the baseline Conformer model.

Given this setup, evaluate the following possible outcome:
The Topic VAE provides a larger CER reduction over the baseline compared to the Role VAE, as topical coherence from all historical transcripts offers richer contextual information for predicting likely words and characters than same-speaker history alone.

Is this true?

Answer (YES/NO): YES